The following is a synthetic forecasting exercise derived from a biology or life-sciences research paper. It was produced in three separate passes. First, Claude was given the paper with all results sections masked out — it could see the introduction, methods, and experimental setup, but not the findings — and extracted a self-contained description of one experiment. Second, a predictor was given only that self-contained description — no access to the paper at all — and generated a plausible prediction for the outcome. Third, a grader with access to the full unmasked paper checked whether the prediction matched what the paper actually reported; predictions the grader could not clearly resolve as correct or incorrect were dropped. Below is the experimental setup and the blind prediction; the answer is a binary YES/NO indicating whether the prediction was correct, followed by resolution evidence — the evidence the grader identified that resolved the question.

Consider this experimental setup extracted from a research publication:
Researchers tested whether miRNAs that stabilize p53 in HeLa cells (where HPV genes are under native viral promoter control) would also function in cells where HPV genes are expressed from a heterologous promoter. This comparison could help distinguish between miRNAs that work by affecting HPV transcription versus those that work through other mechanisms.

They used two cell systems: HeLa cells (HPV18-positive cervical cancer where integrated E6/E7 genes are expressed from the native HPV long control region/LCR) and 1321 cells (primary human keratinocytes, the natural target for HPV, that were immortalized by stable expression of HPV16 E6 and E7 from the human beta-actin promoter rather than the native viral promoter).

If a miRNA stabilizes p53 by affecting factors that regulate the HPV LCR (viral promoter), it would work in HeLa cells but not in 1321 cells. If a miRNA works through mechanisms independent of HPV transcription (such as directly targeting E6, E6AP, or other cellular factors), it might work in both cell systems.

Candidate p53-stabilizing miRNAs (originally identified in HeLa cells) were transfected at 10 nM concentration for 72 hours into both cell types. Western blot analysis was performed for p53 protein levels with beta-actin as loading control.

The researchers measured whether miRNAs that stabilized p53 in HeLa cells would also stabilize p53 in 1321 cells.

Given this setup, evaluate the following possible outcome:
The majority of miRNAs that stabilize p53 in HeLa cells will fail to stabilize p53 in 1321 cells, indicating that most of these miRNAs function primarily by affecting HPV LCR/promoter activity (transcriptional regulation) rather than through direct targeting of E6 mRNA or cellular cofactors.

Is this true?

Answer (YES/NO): YES